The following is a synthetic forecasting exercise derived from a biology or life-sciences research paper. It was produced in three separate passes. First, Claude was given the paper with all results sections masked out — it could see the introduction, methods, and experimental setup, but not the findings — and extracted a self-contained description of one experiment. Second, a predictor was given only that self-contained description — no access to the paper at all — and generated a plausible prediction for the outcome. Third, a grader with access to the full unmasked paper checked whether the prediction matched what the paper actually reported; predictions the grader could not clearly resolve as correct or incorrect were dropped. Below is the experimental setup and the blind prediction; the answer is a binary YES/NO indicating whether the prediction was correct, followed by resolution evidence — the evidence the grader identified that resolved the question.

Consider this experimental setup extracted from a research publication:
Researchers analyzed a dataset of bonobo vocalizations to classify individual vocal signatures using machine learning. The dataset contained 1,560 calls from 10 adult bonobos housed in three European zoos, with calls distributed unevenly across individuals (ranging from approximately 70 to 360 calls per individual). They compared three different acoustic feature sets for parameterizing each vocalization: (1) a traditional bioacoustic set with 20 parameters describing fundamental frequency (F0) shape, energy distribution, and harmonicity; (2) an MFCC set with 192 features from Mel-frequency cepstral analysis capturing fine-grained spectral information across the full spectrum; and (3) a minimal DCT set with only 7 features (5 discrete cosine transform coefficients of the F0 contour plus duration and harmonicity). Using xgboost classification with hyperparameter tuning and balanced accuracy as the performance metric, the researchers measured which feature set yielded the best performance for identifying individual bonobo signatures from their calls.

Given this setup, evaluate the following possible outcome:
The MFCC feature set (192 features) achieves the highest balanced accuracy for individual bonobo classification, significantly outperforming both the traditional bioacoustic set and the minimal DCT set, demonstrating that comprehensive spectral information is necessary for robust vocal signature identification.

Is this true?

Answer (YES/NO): YES